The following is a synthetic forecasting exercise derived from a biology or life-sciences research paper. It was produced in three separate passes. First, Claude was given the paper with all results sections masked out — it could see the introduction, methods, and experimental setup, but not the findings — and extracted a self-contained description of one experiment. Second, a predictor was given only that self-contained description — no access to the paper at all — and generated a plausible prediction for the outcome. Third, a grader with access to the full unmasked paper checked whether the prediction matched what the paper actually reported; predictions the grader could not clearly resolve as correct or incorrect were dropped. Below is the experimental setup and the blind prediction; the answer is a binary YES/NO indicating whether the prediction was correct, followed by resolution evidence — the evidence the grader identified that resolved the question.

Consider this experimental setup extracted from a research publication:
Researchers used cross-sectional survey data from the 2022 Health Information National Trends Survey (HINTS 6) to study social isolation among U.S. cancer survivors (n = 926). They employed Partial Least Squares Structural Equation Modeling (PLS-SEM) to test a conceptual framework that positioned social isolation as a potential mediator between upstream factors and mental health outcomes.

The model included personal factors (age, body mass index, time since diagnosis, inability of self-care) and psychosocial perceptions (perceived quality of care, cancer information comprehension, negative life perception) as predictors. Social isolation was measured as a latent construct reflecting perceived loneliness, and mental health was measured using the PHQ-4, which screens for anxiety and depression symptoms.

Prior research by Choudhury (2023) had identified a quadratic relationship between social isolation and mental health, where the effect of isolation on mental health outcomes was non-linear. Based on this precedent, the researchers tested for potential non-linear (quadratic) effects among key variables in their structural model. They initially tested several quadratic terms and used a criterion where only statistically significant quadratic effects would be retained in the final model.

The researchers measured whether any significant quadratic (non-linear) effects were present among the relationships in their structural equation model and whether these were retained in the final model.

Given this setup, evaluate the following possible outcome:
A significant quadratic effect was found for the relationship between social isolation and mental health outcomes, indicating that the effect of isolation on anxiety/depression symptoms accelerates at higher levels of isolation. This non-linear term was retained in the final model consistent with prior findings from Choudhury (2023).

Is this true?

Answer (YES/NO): NO